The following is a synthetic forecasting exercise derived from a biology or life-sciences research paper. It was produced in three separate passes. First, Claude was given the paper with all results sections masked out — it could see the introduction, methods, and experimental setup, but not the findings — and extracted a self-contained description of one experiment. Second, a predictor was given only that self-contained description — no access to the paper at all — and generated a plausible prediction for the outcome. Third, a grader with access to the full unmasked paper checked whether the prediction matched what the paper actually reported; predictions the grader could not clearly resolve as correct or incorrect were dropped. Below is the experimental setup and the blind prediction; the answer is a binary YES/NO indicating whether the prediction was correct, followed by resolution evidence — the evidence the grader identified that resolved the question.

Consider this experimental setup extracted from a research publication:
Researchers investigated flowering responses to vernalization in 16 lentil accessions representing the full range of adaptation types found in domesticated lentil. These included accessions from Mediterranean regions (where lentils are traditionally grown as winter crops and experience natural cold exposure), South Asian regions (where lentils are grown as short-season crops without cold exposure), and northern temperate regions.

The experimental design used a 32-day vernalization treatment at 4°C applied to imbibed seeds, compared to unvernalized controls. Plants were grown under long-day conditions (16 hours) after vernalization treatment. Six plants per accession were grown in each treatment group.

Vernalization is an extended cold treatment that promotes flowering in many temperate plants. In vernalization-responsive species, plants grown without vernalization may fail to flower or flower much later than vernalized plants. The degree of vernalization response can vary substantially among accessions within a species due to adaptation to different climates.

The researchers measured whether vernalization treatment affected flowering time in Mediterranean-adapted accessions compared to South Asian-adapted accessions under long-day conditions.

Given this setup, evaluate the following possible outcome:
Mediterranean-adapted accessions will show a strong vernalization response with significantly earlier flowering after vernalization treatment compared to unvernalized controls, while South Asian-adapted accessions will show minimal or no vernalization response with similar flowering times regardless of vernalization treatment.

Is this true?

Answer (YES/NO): NO